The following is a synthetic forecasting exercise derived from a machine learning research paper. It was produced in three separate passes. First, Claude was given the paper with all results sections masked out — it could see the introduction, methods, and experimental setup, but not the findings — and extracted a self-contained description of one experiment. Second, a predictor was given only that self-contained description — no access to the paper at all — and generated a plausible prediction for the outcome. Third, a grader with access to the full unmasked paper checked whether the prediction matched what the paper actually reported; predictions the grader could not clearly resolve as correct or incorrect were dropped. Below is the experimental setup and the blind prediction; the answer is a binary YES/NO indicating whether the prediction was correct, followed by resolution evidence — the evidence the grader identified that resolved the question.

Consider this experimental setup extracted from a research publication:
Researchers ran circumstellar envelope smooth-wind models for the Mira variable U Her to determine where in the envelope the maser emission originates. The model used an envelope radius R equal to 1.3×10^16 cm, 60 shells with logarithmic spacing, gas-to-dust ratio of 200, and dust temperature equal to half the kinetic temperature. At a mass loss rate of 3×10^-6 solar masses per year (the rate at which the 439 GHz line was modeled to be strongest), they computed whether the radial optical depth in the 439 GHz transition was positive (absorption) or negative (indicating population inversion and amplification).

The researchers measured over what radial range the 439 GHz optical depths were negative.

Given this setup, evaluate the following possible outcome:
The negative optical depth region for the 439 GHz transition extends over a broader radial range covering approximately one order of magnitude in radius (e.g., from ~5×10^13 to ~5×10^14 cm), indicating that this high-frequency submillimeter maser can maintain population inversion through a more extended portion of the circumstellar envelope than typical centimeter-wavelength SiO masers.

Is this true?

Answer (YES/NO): NO